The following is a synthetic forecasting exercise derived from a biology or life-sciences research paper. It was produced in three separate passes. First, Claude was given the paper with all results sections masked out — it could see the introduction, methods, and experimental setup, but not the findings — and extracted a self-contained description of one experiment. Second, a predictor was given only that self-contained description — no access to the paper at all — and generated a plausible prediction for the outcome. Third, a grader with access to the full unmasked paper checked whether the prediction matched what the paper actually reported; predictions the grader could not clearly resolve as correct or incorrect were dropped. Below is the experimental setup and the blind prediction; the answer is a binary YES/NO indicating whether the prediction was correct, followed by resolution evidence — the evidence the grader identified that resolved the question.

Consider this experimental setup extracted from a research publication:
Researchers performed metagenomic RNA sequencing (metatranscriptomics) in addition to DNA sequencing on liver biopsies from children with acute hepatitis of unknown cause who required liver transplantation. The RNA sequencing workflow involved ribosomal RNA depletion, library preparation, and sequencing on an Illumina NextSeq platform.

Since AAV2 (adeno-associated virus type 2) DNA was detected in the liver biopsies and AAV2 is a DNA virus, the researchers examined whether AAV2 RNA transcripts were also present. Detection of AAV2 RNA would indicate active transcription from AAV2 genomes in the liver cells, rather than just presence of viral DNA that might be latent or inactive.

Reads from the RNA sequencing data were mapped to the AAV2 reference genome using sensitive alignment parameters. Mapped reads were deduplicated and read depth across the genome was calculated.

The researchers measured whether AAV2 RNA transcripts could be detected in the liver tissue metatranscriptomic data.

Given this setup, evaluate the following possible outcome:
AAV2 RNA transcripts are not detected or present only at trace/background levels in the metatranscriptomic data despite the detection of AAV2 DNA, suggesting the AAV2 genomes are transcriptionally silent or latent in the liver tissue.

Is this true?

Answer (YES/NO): NO